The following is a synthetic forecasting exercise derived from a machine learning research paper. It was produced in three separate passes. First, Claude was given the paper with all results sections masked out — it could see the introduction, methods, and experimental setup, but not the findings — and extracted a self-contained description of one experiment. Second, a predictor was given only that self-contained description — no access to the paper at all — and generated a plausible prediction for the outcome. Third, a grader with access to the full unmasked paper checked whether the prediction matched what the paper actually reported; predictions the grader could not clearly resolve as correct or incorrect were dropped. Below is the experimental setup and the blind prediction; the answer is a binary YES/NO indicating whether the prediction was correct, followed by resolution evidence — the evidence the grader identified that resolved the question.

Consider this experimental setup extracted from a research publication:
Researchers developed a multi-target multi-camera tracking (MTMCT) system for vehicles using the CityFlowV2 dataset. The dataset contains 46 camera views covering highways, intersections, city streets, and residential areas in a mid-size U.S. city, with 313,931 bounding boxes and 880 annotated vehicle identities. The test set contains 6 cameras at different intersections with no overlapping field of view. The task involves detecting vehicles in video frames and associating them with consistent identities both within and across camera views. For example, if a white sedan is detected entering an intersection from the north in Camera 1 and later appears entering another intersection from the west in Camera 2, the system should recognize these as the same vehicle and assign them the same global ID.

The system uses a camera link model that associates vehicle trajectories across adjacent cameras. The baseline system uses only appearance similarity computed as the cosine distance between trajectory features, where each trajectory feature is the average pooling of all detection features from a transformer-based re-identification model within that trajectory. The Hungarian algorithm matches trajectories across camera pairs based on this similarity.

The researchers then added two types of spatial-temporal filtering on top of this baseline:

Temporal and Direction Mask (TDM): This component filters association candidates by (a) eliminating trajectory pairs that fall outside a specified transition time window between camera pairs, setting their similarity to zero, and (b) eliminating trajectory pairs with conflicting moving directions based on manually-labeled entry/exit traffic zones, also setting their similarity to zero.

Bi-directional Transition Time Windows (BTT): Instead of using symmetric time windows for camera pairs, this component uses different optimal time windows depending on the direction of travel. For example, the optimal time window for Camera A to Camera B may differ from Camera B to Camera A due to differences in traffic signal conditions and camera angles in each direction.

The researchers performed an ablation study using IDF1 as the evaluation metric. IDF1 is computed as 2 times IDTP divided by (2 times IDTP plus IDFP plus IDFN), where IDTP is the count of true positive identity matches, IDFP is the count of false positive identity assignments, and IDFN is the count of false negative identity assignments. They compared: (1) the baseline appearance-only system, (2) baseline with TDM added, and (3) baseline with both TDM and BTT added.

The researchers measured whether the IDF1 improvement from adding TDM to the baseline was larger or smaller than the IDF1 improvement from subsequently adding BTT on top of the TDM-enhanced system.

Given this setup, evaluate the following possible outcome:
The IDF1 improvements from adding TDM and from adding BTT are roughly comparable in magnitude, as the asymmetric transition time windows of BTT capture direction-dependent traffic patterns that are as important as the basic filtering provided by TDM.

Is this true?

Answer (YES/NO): NO